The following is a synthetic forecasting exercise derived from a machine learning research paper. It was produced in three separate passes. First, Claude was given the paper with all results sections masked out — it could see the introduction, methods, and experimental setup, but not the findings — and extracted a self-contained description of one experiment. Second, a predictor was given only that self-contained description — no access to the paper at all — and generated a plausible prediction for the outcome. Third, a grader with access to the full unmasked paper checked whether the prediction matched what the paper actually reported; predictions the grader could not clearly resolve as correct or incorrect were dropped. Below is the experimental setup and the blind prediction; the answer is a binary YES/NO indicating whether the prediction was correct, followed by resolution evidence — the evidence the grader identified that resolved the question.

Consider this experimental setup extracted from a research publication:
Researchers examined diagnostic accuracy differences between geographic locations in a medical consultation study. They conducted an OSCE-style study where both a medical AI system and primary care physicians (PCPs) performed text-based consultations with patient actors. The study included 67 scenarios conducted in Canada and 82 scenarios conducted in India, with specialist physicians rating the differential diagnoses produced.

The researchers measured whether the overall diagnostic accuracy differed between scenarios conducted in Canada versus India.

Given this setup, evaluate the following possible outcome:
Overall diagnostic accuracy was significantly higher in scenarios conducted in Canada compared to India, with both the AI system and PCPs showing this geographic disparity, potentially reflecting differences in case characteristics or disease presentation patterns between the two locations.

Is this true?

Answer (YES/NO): NO